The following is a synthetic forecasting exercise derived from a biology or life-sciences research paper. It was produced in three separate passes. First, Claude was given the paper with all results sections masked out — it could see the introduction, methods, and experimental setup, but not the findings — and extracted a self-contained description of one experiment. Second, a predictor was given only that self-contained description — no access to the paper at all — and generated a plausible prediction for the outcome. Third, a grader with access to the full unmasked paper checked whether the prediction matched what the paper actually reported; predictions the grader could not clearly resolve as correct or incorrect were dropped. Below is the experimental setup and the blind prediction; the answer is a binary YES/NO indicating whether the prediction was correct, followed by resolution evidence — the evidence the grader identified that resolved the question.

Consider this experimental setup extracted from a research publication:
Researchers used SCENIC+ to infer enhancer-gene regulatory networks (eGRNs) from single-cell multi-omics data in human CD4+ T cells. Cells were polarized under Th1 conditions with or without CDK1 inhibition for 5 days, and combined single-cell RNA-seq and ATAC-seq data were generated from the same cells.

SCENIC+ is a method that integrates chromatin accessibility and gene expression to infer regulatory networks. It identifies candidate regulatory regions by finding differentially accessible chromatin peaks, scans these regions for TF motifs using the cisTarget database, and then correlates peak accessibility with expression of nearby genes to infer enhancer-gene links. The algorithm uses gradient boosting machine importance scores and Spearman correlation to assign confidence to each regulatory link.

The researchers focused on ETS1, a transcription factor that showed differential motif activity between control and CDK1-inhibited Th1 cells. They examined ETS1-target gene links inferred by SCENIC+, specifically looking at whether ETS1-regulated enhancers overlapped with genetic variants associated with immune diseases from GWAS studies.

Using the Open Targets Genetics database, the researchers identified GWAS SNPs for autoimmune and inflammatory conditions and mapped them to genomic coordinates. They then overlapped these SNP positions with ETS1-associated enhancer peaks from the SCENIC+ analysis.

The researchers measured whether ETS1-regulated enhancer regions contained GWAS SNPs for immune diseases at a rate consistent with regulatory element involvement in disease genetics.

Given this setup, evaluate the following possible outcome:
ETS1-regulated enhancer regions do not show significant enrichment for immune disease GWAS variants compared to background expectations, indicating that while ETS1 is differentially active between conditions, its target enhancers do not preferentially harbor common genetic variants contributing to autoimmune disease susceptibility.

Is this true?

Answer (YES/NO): NO